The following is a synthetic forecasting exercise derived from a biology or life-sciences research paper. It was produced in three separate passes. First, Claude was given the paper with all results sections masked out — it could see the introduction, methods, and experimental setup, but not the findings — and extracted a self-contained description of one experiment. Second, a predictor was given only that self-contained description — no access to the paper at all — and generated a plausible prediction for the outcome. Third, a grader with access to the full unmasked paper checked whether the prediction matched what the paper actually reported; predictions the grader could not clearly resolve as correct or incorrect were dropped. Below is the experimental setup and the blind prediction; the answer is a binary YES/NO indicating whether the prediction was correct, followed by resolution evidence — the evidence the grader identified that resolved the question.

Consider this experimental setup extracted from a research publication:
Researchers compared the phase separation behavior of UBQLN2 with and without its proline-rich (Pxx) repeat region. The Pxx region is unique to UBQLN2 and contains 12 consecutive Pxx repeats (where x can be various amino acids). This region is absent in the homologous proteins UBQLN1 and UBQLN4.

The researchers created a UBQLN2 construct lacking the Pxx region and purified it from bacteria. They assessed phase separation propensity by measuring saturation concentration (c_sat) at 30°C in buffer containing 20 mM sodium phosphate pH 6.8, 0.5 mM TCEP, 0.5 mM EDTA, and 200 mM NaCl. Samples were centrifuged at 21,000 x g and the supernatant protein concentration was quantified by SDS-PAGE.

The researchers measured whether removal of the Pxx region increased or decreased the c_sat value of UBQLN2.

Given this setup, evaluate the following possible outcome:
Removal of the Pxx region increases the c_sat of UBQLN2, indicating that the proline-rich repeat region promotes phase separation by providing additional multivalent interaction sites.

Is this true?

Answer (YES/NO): NO